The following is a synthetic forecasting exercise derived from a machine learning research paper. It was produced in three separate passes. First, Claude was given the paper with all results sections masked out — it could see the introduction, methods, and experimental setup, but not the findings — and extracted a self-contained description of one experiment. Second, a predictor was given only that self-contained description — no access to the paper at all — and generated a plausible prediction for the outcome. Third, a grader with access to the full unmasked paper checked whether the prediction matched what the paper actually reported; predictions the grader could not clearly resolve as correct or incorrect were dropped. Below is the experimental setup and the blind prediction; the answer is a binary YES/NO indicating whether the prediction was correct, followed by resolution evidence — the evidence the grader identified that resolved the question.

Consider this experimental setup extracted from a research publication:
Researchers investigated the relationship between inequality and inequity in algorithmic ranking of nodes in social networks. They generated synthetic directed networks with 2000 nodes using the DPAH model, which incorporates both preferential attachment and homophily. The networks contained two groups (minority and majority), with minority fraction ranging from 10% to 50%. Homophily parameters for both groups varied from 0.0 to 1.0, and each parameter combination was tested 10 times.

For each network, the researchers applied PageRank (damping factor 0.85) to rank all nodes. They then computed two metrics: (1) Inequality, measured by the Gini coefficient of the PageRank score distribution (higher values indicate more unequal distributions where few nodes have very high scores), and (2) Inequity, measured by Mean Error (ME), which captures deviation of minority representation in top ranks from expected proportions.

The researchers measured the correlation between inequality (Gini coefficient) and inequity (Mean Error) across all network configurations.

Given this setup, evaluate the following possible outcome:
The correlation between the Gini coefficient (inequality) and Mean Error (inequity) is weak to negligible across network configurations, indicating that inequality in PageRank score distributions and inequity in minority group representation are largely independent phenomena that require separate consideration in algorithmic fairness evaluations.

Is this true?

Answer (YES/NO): NO